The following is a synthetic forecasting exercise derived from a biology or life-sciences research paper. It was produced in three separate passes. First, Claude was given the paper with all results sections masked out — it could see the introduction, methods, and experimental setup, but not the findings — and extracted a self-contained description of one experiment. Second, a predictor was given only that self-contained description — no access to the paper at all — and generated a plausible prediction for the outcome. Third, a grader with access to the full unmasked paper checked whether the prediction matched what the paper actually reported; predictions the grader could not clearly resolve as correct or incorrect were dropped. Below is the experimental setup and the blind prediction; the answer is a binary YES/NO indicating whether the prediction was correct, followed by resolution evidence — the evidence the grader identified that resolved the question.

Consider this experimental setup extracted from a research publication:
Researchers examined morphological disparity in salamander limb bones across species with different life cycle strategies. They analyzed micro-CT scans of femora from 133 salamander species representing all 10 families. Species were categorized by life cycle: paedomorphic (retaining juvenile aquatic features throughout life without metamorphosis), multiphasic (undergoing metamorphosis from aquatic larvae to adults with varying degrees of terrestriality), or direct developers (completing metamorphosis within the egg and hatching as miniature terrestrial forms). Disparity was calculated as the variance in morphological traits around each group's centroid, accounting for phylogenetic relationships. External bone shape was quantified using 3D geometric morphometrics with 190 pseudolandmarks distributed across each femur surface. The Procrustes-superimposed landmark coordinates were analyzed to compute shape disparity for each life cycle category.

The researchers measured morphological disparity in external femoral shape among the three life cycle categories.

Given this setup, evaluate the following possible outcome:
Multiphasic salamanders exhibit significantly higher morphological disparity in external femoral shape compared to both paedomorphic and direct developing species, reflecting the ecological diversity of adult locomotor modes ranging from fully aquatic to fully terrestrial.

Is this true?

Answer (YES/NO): NO